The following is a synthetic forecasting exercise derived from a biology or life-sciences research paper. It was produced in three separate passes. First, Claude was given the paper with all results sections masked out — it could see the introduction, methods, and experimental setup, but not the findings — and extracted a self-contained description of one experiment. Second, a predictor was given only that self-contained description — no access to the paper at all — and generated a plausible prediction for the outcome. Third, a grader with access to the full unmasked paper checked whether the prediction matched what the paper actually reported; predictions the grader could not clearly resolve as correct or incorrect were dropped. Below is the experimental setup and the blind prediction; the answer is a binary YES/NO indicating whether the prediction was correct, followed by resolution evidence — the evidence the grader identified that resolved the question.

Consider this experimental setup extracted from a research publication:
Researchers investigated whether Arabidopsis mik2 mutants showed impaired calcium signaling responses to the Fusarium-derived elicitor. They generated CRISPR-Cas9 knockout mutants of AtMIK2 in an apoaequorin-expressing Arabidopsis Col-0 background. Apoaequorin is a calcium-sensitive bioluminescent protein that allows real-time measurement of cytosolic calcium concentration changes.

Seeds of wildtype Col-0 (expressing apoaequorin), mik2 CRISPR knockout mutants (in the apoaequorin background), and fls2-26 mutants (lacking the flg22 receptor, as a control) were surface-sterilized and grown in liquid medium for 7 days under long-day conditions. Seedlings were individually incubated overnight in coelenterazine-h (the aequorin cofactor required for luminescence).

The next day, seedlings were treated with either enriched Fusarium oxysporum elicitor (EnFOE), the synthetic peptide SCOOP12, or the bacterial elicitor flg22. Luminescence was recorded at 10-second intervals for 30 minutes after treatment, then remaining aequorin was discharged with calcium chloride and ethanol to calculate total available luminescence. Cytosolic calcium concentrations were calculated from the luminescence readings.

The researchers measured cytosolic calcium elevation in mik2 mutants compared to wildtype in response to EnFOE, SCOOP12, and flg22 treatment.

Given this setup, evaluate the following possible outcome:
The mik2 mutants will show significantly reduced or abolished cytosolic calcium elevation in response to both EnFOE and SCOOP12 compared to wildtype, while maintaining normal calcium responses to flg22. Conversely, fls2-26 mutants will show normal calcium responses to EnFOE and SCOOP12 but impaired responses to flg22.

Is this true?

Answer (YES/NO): YES